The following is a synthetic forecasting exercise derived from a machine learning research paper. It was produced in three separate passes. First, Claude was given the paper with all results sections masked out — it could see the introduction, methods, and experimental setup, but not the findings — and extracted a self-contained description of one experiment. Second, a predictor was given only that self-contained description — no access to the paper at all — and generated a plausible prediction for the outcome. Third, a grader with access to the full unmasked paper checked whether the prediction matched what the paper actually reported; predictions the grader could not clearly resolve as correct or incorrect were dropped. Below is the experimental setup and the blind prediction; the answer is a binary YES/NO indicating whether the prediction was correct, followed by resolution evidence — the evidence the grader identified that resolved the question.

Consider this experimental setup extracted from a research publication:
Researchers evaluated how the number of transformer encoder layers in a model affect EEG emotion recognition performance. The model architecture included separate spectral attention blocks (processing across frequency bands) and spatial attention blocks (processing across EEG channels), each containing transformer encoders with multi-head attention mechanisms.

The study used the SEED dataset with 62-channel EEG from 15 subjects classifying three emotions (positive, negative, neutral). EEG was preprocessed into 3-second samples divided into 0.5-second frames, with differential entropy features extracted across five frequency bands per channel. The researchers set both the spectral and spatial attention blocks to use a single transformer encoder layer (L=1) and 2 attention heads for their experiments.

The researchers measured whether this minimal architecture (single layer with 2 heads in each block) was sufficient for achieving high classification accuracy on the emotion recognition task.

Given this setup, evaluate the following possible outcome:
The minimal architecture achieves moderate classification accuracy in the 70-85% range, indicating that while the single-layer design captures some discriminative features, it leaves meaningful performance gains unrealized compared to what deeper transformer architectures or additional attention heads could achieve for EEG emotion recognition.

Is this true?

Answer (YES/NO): NO